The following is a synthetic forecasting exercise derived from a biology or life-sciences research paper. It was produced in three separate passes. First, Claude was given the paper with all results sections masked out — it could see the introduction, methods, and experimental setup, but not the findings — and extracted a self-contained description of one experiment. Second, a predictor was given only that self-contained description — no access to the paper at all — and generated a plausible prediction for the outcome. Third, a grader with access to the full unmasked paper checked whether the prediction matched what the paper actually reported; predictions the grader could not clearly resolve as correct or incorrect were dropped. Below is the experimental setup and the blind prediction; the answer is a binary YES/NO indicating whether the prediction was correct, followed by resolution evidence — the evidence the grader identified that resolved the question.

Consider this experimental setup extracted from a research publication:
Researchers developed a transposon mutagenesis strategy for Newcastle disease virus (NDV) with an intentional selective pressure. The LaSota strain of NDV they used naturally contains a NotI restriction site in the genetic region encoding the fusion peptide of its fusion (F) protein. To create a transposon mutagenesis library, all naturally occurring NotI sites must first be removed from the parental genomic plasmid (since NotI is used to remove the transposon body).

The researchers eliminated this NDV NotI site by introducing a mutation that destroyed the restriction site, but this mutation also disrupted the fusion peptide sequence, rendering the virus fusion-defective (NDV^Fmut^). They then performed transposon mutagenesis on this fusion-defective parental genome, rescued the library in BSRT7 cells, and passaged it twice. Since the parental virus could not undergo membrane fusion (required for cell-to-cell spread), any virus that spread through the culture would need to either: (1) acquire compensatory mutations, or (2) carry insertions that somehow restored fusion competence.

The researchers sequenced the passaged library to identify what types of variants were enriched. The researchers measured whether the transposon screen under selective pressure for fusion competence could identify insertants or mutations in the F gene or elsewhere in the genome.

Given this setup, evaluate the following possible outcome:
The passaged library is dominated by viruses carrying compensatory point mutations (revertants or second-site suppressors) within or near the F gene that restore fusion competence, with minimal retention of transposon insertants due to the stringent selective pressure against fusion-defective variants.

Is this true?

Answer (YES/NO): NO